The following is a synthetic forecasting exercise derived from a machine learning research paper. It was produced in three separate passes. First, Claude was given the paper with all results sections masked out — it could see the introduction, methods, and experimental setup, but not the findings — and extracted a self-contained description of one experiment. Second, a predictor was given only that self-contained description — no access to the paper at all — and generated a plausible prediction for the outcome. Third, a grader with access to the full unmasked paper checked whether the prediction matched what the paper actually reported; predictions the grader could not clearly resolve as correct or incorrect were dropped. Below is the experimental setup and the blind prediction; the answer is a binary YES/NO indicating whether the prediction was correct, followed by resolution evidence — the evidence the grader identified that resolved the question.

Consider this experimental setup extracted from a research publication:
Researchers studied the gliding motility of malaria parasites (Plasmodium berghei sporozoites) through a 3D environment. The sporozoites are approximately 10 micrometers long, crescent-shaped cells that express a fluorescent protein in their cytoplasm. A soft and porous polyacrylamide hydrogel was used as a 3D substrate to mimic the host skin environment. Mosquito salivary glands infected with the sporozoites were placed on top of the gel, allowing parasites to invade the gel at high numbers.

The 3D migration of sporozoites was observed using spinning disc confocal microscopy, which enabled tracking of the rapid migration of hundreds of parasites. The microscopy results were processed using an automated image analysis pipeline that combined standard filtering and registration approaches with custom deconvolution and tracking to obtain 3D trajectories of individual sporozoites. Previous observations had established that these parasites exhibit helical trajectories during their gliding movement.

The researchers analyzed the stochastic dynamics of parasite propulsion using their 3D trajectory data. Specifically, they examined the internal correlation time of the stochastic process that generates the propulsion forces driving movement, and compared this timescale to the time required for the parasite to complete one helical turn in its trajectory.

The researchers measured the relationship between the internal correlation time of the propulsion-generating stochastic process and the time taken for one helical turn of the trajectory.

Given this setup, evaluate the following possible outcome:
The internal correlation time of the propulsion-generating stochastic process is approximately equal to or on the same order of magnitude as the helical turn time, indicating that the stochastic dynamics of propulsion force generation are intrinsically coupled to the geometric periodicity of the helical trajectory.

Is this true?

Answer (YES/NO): YES